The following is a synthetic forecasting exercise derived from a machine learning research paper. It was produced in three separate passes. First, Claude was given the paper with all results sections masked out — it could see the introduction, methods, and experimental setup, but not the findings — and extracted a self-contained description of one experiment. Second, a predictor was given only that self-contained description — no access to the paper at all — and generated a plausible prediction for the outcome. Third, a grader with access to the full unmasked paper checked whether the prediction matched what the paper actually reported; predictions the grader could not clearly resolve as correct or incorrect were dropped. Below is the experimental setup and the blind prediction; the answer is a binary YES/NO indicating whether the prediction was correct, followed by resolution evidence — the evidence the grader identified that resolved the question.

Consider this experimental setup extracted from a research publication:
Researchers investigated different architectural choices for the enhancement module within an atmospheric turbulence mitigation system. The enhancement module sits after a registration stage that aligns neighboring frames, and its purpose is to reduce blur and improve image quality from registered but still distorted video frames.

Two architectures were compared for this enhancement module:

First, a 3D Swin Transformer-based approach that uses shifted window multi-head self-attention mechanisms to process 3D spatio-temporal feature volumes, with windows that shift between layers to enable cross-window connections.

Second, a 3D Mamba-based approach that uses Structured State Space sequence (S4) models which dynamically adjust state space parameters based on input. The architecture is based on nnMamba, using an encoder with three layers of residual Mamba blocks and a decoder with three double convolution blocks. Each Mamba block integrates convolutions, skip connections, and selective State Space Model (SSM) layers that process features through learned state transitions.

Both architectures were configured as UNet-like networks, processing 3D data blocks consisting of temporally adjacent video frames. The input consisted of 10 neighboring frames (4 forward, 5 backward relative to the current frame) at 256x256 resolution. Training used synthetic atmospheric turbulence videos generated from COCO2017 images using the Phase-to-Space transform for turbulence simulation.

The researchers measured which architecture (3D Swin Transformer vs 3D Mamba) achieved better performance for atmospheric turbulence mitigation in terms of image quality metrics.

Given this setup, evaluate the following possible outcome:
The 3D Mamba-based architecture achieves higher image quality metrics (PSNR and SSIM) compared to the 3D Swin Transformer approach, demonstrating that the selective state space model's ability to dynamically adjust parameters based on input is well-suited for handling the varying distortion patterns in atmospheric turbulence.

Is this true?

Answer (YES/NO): YES